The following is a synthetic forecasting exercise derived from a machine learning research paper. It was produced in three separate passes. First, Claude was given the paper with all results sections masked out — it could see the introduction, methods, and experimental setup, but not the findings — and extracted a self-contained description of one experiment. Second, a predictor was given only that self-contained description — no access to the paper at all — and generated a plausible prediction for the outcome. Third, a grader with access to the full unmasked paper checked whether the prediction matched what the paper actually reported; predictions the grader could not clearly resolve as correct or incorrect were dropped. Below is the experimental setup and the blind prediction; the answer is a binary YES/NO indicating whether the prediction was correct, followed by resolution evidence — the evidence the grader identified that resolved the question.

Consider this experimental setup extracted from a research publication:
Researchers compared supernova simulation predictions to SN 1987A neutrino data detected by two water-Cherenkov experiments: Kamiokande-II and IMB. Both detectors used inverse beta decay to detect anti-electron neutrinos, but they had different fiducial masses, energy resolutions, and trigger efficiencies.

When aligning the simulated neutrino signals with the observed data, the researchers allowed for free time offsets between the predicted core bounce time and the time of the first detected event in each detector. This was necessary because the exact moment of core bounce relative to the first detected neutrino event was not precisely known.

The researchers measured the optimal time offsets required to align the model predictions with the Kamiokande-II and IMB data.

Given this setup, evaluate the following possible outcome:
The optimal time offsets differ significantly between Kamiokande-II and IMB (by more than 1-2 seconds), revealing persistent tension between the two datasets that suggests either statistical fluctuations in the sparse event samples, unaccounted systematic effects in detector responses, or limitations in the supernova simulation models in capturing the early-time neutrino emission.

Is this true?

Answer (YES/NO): NO